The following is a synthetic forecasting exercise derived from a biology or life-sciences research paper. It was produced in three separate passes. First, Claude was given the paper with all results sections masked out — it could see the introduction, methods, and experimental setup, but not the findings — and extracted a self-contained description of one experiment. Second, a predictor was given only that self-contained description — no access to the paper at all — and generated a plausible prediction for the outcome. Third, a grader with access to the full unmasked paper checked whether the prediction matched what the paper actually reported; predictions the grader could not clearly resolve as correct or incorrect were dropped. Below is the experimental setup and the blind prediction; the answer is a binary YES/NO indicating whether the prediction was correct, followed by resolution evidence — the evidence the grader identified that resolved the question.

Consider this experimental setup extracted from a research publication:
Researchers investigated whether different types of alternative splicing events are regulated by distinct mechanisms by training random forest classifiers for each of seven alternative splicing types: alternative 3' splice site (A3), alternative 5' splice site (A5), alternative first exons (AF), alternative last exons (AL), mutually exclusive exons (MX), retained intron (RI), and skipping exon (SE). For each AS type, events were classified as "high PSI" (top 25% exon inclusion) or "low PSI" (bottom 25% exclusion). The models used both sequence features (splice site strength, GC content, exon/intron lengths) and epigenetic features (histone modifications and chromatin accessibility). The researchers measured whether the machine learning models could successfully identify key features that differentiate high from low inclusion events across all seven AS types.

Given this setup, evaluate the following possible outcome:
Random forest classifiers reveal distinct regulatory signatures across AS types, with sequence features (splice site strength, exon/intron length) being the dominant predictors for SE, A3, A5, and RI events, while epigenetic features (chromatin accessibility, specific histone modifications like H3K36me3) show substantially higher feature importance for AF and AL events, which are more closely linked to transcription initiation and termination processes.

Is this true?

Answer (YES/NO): NO